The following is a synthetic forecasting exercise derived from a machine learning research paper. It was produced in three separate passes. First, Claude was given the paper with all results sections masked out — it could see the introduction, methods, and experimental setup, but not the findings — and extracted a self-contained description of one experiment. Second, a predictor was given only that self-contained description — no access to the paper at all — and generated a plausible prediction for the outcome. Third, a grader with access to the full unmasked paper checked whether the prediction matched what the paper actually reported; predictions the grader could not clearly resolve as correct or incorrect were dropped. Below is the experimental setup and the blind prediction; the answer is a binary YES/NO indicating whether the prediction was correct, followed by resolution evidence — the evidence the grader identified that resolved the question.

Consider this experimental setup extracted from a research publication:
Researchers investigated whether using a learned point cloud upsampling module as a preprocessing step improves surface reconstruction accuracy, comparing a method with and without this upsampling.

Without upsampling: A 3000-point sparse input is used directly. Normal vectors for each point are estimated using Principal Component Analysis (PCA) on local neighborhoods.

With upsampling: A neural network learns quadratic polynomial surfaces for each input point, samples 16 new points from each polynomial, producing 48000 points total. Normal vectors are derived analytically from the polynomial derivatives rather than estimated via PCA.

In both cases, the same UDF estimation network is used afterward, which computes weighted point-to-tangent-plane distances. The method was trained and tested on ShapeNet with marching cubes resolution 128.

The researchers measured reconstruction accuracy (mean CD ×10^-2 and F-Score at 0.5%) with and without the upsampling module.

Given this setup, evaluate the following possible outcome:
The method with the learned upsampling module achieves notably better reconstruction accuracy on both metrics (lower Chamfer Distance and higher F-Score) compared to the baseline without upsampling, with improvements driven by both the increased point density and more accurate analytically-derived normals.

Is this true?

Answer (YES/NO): NO